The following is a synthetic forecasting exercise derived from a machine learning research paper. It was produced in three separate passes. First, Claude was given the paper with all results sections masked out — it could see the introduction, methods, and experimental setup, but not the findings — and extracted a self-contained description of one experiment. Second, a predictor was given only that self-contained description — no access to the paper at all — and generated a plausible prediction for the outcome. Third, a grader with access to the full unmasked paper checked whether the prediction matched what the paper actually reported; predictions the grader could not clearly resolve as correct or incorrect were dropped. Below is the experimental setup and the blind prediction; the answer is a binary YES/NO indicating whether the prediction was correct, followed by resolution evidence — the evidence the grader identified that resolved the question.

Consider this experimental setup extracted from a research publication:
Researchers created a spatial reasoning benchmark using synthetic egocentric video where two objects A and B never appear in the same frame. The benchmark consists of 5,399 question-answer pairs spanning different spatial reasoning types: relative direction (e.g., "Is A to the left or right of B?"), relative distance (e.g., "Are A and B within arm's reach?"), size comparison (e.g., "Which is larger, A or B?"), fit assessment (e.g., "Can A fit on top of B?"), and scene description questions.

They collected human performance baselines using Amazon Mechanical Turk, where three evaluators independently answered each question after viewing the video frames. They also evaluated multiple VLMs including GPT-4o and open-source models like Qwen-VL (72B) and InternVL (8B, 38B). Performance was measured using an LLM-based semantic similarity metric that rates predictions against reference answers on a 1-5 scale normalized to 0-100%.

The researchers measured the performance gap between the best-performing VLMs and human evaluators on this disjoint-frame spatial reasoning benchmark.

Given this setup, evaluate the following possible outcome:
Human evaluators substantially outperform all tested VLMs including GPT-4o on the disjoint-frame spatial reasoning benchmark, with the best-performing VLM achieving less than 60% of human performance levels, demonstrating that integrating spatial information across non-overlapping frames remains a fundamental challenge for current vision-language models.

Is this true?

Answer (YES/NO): NO